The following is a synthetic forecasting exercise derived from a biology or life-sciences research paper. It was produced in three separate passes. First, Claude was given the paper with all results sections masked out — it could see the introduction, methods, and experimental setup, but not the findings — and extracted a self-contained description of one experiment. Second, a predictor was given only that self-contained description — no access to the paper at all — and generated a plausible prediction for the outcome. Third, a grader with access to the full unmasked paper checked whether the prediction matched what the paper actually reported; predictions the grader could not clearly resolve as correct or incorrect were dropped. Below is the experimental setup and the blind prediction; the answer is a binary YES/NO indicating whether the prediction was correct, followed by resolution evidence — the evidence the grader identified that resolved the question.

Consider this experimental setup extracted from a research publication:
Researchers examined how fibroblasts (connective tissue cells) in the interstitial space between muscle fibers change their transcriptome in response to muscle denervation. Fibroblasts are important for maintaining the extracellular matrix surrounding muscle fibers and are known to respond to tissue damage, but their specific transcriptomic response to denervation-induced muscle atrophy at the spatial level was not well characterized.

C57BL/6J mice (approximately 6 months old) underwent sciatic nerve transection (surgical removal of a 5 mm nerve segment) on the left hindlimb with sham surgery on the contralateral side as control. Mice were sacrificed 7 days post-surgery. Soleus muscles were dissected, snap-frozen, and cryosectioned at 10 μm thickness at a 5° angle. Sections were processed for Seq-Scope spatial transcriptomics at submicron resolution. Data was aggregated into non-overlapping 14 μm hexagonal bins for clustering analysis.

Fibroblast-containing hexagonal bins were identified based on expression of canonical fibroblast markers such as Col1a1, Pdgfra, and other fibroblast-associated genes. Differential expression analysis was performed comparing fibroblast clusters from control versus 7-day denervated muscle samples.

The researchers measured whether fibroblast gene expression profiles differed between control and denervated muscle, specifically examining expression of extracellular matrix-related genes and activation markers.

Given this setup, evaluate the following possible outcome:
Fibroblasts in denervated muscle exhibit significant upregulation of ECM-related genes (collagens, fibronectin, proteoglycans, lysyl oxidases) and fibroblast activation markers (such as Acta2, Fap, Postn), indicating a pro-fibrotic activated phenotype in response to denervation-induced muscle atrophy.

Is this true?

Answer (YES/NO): NO